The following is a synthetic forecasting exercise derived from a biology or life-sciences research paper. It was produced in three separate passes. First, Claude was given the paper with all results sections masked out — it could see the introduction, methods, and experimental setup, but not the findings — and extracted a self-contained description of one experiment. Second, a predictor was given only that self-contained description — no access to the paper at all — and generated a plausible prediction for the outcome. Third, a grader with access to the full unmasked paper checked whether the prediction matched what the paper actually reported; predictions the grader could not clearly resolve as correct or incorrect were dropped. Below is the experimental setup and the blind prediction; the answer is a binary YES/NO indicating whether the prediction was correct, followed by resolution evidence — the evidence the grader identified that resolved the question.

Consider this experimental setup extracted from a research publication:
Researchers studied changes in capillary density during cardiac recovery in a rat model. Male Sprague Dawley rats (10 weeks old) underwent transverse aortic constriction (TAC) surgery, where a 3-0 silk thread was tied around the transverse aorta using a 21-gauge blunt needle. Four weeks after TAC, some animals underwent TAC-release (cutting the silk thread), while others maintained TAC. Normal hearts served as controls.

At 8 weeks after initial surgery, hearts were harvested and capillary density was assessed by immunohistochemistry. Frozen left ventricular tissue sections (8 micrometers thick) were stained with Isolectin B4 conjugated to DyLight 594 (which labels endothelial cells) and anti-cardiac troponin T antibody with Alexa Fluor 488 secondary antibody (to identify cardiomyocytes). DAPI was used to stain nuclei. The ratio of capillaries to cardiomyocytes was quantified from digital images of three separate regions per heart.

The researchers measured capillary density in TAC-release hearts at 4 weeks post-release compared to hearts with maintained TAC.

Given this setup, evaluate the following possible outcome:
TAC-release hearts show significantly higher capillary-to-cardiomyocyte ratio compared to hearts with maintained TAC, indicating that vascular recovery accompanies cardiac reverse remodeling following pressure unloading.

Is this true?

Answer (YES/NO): NO